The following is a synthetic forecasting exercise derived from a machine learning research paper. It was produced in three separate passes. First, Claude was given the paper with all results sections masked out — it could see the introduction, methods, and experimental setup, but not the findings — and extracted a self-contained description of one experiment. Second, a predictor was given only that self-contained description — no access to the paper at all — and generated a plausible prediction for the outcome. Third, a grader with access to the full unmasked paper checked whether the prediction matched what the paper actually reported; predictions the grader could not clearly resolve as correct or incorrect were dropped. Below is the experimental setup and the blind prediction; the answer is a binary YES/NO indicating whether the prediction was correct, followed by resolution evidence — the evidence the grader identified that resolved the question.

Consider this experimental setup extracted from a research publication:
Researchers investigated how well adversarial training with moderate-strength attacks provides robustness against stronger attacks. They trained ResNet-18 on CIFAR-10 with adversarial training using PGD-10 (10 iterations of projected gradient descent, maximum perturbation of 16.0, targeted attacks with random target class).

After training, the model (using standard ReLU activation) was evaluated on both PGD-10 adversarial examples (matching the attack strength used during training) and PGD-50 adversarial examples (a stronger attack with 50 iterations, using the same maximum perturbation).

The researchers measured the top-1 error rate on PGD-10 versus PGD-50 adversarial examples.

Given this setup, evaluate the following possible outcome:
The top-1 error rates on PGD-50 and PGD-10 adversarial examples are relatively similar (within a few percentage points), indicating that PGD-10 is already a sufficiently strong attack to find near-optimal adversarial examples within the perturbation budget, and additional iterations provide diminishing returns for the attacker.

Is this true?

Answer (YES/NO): NO